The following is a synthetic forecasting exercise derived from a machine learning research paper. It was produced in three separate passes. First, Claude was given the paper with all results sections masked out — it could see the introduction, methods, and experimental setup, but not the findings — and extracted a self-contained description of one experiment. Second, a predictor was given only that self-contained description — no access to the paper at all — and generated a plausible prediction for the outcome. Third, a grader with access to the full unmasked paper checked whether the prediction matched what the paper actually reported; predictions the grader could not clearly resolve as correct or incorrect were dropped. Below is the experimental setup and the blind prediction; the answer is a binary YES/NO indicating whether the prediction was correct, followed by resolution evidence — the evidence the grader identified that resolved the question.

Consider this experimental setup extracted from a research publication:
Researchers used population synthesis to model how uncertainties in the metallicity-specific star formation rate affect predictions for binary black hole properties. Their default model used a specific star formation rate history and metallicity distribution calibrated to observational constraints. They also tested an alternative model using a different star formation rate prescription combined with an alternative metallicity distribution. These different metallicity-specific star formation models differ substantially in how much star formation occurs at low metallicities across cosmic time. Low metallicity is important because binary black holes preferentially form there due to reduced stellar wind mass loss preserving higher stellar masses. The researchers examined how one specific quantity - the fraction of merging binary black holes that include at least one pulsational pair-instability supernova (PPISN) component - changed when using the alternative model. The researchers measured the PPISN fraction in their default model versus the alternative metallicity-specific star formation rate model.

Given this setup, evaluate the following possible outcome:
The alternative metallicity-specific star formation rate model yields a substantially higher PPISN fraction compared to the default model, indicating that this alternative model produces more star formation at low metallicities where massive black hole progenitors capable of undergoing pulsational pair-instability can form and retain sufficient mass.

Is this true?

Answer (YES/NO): NO